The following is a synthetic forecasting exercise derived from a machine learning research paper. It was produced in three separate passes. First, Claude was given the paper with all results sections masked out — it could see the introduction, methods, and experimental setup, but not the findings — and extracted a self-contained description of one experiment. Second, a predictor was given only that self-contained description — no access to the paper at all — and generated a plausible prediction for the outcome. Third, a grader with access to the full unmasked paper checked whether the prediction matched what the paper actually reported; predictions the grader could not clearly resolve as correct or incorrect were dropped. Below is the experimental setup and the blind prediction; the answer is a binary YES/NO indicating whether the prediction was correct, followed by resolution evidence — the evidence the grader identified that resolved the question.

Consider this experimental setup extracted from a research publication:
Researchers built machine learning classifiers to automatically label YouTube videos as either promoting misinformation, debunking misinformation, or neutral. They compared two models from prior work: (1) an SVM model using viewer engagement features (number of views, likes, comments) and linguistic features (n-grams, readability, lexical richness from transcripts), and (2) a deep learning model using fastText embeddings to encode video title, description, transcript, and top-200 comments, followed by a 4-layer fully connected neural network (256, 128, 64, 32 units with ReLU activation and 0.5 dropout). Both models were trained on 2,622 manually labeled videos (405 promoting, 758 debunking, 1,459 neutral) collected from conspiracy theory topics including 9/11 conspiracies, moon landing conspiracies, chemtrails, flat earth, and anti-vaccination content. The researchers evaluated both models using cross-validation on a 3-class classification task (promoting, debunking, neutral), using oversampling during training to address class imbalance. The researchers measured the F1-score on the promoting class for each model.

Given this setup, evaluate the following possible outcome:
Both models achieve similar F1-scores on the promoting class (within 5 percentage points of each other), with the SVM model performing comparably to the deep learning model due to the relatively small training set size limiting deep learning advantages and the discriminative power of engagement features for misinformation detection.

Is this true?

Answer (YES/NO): NO